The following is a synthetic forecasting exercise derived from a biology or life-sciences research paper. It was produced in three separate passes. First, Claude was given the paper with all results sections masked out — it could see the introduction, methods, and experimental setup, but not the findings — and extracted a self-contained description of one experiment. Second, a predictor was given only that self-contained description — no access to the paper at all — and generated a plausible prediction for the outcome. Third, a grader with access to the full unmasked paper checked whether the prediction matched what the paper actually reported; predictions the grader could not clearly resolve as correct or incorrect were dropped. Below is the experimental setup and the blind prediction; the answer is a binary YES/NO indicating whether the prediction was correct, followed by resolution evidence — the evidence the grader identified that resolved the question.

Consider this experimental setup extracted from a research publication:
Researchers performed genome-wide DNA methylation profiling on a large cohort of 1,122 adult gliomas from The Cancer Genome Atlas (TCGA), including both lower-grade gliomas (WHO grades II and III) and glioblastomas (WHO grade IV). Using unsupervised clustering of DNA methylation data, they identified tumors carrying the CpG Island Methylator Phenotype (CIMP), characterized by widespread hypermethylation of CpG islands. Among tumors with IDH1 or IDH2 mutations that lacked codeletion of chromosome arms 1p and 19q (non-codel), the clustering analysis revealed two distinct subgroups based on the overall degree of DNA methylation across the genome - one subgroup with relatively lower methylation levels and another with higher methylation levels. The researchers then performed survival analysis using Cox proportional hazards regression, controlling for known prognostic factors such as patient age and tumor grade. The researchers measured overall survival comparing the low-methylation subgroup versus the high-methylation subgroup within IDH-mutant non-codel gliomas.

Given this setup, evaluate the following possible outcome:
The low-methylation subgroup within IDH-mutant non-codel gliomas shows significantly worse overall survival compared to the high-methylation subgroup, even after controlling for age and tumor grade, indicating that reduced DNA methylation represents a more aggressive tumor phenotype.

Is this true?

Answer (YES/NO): YES